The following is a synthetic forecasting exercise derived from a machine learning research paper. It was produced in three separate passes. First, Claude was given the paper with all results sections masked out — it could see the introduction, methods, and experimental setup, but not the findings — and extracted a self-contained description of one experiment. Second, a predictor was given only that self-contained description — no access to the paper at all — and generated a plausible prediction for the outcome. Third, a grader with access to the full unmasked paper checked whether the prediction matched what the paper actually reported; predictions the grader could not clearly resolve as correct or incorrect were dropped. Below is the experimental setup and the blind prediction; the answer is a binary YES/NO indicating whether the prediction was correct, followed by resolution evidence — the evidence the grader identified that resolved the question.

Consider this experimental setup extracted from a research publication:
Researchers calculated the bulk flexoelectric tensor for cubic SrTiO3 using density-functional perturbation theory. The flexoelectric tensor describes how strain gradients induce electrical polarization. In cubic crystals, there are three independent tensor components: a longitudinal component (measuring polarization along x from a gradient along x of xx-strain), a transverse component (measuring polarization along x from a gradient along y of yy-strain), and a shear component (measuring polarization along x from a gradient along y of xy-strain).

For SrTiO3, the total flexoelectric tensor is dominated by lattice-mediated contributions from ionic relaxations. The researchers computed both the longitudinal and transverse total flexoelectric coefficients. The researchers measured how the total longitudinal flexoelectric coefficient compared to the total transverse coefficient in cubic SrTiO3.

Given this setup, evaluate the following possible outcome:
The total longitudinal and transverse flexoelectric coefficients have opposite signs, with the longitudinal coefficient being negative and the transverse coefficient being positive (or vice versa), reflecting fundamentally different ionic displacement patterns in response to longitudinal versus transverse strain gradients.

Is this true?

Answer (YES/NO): NO